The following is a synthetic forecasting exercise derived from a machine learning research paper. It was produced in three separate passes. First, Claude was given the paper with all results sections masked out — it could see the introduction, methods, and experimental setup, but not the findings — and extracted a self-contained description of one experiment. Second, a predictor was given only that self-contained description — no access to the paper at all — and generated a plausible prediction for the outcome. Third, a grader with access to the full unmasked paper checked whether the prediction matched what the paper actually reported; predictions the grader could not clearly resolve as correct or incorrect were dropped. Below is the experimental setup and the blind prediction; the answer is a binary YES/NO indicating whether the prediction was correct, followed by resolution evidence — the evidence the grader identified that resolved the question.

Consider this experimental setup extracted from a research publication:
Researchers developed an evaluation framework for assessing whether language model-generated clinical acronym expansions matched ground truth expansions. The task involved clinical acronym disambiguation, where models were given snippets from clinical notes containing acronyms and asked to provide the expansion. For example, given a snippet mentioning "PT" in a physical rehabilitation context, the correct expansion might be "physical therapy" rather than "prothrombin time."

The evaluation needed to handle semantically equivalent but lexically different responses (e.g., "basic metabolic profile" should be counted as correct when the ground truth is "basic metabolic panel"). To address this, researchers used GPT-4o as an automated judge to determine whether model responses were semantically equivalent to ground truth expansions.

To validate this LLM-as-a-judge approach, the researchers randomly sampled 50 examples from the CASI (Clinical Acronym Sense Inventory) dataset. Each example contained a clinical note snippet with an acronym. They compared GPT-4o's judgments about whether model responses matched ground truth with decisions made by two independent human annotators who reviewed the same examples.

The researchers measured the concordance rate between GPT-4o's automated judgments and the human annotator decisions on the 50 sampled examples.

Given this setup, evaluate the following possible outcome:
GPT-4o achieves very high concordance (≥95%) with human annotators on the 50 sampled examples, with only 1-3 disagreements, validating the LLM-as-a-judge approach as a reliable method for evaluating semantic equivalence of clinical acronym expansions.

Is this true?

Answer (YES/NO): YES